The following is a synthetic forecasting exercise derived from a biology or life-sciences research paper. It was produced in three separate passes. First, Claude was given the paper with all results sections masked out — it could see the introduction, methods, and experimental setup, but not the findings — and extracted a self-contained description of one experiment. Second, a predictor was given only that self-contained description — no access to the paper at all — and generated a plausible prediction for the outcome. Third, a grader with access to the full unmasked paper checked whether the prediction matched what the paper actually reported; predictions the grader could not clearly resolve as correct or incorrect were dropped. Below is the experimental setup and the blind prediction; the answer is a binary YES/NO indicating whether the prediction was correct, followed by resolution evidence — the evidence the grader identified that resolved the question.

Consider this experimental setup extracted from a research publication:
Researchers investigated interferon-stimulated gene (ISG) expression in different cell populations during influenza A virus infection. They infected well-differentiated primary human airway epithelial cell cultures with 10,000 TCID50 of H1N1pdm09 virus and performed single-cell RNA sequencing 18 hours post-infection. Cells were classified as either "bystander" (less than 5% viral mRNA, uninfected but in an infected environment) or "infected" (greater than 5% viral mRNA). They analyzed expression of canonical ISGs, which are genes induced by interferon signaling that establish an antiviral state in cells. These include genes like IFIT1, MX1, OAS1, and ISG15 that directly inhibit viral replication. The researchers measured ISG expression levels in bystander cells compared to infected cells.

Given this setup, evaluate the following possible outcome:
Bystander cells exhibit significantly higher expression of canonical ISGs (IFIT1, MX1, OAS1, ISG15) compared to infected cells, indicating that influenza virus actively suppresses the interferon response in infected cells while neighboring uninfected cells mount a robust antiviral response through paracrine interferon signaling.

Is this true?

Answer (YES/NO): NO